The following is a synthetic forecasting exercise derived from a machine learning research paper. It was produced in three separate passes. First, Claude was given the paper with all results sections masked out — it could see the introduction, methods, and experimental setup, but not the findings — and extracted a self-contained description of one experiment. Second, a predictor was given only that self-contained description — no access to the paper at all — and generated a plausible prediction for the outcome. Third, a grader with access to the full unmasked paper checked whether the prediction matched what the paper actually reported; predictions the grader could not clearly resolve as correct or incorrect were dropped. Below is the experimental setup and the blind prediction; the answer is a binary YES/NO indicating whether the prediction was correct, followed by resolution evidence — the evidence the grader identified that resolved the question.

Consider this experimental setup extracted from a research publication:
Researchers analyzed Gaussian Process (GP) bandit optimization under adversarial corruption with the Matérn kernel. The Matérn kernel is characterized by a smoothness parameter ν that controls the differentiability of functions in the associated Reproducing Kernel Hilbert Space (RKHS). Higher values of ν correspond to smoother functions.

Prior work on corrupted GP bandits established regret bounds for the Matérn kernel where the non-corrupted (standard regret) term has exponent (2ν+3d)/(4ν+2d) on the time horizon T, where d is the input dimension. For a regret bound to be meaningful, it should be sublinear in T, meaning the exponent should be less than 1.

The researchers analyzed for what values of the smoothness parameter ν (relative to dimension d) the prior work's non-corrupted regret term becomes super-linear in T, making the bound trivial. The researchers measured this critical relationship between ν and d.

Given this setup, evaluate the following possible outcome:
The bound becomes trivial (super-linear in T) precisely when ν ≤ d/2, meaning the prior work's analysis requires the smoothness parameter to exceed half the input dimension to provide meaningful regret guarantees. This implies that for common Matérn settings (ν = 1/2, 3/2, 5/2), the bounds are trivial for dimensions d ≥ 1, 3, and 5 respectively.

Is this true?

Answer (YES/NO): NO